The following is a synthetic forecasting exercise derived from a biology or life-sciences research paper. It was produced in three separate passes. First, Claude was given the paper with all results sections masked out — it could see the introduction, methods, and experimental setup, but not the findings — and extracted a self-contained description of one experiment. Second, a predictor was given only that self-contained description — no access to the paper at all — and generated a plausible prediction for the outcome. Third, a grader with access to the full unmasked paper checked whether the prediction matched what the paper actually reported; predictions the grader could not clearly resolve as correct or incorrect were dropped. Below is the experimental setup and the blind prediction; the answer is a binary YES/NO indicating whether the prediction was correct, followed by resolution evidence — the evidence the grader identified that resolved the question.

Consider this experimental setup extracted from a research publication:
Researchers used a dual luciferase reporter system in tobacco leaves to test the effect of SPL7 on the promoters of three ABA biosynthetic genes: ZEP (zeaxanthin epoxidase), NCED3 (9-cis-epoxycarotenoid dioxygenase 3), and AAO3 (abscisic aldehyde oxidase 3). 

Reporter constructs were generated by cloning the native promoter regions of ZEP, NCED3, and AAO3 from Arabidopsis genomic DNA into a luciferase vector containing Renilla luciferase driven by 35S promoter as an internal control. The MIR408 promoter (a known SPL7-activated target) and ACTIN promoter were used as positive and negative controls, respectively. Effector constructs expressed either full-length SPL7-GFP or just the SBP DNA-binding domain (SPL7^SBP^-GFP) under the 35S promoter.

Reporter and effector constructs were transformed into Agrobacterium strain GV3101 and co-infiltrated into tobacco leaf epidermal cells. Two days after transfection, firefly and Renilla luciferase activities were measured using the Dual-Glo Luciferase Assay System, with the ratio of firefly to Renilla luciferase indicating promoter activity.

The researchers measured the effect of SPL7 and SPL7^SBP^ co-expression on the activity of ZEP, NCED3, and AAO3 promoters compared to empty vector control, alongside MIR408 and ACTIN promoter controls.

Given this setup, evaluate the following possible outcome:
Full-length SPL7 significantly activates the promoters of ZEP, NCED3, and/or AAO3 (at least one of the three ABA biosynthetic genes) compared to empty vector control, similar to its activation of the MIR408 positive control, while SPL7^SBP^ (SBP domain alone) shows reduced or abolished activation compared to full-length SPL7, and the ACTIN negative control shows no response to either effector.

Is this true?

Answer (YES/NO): NO